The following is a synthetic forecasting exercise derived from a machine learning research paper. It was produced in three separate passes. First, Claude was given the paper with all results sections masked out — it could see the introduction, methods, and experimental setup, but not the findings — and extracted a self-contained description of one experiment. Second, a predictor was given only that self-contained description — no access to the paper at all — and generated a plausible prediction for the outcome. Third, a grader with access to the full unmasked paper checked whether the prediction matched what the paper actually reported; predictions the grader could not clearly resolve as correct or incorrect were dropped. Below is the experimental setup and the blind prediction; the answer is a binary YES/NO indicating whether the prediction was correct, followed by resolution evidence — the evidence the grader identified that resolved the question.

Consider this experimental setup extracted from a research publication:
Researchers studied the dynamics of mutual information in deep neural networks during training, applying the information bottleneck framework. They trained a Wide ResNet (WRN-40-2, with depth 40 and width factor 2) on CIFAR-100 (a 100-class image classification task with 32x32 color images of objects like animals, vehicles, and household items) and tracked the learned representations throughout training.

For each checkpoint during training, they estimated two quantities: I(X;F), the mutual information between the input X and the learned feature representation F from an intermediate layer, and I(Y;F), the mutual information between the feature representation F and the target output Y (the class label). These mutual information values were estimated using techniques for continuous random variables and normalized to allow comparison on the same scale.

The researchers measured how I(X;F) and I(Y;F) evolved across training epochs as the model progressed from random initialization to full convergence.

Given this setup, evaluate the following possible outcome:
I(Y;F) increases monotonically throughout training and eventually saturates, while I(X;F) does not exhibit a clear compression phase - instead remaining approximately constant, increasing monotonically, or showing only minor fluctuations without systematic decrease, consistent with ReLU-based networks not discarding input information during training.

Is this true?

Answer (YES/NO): NO